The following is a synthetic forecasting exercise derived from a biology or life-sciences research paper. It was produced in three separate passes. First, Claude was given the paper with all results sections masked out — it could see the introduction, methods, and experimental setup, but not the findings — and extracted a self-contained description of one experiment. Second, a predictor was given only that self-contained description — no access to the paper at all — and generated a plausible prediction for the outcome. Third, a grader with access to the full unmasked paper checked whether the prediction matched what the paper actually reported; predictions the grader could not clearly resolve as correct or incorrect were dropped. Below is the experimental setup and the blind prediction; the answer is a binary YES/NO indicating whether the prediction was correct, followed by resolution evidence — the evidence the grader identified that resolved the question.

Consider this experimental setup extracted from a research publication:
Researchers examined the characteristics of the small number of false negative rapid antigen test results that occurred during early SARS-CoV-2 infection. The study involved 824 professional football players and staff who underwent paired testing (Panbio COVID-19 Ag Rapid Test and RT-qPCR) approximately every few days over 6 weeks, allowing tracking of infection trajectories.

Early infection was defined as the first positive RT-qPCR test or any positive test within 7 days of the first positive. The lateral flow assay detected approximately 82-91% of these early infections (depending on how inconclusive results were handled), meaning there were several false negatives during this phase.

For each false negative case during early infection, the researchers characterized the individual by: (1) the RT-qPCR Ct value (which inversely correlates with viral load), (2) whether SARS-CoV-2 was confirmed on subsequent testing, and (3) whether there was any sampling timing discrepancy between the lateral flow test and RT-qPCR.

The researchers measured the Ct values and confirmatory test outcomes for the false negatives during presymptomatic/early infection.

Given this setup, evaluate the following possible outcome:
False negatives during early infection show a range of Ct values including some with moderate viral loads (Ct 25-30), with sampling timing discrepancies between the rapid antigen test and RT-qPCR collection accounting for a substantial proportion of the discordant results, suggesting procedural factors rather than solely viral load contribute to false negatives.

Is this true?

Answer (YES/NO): NO